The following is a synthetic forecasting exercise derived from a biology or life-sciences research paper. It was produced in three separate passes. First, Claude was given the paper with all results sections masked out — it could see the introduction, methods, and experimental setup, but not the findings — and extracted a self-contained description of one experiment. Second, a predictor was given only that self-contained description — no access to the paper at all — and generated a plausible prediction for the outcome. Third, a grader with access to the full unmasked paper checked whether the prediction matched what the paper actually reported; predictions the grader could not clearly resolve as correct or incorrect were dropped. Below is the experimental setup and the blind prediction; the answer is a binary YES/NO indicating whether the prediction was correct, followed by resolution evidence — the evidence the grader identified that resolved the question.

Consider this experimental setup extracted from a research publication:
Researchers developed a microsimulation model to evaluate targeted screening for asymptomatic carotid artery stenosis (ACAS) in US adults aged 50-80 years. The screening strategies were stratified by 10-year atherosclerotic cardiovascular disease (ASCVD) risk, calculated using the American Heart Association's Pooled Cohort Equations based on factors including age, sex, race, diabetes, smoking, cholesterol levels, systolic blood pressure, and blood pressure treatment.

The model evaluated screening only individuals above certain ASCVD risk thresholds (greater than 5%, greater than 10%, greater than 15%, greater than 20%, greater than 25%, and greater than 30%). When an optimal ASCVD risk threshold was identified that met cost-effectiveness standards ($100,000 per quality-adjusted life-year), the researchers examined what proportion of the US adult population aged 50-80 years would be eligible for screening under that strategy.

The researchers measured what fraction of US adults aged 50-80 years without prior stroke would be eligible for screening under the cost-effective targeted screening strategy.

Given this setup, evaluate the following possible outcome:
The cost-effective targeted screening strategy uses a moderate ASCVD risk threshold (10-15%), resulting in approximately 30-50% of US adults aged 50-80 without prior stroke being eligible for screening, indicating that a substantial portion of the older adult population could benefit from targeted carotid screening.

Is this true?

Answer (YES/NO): NO